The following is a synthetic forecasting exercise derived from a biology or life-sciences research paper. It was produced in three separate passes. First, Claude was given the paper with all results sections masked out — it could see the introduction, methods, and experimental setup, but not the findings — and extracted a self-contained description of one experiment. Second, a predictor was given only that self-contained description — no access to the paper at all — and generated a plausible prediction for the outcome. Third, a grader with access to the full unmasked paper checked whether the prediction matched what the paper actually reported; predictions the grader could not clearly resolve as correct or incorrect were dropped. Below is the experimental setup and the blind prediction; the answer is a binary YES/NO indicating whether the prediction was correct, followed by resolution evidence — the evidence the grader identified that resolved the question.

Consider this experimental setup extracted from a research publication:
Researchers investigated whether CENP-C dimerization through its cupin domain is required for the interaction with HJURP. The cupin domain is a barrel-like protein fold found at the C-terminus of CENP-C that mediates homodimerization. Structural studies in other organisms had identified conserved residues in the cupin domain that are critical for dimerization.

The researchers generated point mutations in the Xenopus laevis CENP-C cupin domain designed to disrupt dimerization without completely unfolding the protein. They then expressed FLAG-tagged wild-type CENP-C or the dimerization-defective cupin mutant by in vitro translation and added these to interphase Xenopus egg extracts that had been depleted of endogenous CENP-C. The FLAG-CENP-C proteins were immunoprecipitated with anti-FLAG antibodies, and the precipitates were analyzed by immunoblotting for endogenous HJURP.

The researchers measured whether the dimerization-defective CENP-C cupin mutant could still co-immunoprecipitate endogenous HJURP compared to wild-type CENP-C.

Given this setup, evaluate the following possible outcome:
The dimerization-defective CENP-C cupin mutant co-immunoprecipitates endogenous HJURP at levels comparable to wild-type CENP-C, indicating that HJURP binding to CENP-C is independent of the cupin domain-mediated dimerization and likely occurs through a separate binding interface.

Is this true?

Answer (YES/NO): NO